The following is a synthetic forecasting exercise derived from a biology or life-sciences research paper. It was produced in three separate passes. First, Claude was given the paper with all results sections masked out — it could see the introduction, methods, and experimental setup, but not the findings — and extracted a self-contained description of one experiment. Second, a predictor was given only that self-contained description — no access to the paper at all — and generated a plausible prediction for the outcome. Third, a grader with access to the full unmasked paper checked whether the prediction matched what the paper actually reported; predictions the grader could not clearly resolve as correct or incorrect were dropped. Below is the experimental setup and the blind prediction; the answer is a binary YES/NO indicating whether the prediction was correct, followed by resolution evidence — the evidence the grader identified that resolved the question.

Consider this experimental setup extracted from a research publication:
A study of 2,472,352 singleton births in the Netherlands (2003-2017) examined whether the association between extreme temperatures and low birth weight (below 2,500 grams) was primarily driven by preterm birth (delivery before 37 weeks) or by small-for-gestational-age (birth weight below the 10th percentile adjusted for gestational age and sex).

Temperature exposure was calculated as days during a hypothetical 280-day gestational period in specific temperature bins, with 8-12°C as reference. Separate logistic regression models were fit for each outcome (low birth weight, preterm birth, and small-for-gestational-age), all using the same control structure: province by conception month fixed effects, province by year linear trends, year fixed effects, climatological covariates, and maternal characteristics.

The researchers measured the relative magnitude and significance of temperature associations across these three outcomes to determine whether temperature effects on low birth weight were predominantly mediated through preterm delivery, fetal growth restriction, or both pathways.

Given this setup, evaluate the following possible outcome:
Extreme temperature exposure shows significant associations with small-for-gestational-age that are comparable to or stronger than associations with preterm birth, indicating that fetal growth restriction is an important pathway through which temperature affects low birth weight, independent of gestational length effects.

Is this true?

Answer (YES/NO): NO